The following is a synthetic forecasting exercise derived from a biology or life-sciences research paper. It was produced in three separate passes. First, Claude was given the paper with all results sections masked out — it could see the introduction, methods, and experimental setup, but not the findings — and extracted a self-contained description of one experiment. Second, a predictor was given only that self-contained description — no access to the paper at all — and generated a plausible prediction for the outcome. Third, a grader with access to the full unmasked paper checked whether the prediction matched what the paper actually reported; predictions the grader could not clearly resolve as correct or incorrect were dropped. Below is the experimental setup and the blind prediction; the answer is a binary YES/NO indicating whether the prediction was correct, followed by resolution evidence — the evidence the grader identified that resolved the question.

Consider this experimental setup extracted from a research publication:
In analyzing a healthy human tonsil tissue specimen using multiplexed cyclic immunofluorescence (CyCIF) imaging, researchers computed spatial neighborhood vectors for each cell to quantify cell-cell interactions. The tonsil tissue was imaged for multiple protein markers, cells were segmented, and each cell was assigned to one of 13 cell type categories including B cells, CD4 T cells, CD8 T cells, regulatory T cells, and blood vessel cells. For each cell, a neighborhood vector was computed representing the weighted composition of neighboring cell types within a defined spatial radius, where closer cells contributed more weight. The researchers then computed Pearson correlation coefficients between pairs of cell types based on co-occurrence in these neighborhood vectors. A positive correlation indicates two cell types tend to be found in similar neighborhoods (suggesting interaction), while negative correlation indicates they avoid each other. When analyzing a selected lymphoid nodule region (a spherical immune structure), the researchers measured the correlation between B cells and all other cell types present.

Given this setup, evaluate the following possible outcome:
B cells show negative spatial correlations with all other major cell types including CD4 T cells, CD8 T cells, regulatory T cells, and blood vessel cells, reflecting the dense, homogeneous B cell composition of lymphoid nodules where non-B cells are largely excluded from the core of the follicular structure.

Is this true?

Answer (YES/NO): YES